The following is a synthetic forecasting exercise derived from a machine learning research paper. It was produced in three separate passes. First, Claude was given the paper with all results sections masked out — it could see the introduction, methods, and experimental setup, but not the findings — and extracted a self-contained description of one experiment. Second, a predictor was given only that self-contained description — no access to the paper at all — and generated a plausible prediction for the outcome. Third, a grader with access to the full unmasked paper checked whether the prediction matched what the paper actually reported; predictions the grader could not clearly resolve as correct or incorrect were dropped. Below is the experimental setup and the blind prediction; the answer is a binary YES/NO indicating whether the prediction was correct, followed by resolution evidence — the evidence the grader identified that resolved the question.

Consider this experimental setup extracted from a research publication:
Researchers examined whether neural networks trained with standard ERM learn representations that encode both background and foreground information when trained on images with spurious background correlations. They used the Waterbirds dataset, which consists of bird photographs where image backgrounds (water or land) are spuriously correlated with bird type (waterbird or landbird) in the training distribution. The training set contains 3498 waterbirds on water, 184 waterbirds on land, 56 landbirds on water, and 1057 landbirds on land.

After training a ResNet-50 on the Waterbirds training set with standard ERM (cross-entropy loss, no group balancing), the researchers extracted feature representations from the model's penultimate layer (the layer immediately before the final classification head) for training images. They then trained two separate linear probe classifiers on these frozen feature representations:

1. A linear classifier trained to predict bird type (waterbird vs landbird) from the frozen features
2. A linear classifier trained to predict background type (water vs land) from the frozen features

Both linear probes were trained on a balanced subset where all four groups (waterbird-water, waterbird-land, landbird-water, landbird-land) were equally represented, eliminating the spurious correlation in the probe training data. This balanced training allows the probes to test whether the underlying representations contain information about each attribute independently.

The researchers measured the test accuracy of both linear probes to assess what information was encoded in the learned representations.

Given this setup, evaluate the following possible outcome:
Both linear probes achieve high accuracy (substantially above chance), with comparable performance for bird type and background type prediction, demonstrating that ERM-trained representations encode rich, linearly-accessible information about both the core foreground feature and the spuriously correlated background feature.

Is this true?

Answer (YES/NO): YES